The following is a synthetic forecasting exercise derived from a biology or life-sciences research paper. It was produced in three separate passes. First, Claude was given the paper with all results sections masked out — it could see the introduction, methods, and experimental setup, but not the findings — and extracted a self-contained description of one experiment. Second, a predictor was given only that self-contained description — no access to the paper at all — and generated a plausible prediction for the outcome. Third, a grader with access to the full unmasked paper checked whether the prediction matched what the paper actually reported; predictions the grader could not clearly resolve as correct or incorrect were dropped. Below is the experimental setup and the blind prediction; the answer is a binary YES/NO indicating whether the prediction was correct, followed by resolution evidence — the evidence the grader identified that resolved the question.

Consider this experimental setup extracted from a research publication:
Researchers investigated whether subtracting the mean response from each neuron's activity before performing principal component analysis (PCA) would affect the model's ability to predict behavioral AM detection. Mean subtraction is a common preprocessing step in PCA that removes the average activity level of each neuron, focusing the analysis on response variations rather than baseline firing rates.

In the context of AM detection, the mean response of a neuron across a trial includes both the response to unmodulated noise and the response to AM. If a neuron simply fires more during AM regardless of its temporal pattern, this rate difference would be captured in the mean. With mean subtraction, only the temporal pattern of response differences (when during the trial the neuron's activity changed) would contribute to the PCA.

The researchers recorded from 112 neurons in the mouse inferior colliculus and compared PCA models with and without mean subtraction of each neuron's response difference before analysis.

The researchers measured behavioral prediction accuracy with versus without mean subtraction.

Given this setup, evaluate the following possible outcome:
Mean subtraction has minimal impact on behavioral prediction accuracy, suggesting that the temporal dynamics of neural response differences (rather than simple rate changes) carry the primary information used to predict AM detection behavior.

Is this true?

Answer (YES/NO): YES